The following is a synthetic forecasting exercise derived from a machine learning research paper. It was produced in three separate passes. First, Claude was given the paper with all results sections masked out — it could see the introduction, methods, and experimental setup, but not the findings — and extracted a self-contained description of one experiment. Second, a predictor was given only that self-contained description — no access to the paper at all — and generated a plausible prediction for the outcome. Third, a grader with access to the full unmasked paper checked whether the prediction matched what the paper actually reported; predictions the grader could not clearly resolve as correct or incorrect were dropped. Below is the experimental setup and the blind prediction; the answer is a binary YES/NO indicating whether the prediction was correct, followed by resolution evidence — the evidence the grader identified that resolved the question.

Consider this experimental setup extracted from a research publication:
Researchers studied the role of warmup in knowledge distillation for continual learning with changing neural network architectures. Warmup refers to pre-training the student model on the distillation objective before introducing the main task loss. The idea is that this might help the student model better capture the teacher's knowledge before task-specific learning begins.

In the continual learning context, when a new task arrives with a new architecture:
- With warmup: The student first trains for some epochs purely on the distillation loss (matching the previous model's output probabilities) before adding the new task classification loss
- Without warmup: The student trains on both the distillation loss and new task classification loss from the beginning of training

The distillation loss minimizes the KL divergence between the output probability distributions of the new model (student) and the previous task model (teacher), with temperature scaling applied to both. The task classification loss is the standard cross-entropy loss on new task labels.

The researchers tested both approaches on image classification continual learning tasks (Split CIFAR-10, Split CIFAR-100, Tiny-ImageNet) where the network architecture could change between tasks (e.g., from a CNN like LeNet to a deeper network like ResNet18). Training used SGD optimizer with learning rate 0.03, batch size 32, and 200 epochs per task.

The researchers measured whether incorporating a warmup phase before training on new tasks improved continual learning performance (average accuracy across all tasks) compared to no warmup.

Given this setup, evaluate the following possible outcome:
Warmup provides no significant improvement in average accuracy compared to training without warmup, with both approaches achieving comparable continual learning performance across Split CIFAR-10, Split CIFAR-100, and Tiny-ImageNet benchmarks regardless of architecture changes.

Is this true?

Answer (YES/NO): NO